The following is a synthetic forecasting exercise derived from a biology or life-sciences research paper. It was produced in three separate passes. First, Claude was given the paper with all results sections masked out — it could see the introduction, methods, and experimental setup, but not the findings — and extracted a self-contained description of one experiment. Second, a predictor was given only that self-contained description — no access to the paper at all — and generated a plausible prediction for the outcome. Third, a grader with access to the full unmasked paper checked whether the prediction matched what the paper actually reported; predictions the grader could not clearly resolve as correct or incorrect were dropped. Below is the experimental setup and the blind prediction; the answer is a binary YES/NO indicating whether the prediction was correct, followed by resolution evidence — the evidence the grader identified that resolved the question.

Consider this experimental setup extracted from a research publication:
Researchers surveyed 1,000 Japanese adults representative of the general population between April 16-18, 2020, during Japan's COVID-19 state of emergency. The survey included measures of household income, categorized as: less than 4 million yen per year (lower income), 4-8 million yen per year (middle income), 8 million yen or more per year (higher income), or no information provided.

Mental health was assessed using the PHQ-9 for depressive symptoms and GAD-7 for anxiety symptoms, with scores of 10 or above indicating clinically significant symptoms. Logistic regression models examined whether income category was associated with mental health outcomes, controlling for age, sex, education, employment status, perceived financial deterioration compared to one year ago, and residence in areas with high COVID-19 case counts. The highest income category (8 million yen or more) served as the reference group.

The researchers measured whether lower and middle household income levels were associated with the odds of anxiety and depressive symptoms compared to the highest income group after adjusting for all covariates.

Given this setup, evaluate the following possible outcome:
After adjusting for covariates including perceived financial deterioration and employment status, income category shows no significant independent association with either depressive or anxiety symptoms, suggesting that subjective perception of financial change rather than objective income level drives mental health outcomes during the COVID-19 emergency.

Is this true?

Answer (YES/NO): YES